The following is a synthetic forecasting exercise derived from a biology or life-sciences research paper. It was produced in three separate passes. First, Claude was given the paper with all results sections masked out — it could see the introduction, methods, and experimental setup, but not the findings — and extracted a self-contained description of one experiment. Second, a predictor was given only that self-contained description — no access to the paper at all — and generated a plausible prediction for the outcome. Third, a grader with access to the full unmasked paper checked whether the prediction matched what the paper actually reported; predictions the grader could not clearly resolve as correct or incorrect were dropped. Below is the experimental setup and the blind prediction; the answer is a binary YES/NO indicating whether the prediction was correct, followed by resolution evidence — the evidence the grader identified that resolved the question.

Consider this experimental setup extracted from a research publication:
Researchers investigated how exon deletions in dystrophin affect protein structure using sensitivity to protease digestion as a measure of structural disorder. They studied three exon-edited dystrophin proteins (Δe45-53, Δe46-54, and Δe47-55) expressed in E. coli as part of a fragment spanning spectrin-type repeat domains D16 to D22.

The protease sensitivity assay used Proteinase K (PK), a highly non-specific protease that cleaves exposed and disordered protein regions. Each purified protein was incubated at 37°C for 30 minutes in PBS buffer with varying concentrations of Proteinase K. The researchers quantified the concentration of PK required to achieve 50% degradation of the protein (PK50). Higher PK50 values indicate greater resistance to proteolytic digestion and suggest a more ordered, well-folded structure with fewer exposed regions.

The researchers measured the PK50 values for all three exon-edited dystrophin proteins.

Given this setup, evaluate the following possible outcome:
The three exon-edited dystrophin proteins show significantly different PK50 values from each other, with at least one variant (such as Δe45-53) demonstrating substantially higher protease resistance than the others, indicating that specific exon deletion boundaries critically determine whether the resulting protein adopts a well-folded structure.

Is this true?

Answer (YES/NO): NO